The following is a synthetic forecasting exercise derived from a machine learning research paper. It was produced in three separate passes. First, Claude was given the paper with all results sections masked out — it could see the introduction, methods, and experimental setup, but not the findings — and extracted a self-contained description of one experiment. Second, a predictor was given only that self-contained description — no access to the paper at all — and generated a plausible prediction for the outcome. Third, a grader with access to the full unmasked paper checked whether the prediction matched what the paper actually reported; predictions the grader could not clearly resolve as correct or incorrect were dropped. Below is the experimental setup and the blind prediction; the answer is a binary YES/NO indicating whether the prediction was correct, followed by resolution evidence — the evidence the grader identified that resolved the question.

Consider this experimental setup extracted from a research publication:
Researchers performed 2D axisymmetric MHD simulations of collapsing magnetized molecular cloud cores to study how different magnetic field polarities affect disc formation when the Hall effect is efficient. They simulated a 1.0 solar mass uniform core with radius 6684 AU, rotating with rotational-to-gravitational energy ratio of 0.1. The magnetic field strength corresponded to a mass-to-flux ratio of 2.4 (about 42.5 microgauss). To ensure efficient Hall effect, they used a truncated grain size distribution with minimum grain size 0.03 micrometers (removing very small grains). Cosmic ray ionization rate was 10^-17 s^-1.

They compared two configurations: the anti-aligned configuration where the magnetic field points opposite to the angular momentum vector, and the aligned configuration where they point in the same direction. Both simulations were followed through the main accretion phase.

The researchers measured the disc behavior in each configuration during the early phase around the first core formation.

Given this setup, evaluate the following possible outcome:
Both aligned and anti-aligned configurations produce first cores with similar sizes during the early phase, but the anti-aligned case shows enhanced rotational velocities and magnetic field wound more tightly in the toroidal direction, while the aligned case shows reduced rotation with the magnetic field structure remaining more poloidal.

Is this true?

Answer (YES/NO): NO